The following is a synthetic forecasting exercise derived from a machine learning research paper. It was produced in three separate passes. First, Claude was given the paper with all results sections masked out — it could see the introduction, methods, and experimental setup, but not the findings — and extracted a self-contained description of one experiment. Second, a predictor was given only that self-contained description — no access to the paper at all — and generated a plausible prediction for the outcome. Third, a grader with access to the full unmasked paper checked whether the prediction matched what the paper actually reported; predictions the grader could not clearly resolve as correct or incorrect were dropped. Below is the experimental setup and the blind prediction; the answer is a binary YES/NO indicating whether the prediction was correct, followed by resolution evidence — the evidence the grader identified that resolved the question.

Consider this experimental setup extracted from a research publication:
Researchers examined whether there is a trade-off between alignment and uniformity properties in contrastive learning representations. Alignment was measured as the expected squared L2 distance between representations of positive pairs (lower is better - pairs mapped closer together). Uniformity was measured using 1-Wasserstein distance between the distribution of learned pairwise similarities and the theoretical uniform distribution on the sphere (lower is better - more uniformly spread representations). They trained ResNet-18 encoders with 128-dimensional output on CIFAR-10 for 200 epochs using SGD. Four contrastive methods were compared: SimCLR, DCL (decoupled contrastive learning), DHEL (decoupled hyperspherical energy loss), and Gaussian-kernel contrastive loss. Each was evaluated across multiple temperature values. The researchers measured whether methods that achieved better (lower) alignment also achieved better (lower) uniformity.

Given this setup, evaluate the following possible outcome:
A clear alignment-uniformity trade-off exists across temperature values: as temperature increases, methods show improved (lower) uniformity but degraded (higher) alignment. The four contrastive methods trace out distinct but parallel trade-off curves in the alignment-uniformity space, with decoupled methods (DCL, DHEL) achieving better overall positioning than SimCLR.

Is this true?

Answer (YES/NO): NO